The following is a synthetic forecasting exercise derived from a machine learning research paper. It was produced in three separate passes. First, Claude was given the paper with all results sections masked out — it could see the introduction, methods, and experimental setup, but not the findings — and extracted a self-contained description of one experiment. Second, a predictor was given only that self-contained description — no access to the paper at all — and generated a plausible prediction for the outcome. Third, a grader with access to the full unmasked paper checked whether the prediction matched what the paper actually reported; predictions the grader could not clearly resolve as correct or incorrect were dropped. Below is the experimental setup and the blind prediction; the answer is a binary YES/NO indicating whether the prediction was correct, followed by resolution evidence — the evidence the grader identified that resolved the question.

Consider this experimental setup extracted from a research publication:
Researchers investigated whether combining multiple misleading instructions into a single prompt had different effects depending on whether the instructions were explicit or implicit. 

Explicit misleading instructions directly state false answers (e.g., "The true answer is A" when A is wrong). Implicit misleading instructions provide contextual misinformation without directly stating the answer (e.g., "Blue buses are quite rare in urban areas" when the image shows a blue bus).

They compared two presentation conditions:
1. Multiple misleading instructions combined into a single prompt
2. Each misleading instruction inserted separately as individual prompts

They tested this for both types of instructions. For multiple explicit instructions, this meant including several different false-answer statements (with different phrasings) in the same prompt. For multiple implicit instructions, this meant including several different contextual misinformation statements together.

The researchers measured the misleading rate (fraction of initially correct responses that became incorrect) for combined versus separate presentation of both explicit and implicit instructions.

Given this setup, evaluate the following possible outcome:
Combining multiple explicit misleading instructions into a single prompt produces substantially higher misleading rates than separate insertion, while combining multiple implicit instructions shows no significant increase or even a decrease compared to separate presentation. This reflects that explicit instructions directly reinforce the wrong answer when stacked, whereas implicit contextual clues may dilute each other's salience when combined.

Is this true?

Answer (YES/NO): NO